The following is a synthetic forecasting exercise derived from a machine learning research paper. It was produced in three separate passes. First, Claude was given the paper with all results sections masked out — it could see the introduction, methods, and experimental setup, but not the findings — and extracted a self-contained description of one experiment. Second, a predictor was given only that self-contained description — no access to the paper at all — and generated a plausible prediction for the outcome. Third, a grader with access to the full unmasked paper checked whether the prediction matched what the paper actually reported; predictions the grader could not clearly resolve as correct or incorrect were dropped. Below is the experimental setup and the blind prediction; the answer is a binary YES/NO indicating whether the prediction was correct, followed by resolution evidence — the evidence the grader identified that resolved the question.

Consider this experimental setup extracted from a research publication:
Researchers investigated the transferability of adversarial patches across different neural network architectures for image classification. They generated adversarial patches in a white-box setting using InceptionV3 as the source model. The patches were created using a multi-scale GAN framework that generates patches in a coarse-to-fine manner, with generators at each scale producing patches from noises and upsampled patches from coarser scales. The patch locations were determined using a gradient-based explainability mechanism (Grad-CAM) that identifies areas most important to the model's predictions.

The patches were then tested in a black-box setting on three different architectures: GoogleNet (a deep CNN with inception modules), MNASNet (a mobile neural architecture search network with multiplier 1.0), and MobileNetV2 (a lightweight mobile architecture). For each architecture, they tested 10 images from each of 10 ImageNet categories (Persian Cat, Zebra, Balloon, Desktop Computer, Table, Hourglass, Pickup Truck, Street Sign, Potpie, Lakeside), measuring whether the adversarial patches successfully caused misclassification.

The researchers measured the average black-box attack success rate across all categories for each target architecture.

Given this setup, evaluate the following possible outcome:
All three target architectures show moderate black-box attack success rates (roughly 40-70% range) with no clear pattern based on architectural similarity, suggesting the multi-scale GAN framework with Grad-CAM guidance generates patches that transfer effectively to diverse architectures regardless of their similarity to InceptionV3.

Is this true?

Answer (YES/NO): NO